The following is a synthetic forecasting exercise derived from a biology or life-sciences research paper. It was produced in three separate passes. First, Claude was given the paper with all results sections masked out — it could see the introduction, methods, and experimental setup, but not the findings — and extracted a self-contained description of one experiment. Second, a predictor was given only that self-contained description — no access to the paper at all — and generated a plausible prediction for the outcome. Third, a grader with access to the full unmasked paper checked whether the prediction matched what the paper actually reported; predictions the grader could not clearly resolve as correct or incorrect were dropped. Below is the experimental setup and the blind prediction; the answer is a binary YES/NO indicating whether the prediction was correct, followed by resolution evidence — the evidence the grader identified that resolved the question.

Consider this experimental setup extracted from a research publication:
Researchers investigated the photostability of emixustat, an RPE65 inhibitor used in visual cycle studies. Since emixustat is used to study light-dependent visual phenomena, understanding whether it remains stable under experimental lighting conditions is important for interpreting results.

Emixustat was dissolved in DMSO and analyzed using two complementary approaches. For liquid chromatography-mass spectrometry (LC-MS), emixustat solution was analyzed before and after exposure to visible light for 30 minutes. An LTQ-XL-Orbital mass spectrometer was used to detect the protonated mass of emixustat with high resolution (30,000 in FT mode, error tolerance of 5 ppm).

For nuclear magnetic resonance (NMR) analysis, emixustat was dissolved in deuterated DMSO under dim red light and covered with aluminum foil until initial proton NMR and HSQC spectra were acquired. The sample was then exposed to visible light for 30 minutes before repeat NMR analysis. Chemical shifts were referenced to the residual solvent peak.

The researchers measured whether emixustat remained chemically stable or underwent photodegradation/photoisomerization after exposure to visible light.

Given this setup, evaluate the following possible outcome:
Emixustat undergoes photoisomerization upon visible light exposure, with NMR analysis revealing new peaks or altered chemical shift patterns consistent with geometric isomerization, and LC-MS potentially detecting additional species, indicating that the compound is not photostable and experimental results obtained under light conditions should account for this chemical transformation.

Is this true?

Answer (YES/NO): NO